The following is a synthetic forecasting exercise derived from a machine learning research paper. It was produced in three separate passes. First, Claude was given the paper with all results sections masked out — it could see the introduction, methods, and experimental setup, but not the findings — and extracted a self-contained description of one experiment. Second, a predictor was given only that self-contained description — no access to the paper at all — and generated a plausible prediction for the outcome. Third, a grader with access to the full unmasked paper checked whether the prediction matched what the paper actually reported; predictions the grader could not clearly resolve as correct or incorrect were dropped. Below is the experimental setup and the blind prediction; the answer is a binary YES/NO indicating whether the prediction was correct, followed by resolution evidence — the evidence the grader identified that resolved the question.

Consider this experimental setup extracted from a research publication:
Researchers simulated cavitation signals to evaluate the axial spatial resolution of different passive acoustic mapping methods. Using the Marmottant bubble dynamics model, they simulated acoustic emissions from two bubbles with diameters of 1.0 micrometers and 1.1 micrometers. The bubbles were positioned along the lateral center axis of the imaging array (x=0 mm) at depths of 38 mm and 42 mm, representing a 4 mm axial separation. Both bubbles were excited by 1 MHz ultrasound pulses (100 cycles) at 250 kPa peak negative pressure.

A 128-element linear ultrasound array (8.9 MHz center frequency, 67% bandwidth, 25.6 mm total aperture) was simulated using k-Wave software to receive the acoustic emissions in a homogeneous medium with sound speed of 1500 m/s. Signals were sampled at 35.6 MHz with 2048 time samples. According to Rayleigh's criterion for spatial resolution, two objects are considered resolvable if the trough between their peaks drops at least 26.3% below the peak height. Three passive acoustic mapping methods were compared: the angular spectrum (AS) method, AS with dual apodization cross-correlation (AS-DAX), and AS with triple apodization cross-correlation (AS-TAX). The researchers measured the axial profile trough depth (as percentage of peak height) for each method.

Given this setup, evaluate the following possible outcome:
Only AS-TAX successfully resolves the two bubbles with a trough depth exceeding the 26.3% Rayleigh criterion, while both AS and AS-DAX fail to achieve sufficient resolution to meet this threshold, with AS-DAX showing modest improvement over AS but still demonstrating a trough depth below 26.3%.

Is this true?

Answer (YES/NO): NO